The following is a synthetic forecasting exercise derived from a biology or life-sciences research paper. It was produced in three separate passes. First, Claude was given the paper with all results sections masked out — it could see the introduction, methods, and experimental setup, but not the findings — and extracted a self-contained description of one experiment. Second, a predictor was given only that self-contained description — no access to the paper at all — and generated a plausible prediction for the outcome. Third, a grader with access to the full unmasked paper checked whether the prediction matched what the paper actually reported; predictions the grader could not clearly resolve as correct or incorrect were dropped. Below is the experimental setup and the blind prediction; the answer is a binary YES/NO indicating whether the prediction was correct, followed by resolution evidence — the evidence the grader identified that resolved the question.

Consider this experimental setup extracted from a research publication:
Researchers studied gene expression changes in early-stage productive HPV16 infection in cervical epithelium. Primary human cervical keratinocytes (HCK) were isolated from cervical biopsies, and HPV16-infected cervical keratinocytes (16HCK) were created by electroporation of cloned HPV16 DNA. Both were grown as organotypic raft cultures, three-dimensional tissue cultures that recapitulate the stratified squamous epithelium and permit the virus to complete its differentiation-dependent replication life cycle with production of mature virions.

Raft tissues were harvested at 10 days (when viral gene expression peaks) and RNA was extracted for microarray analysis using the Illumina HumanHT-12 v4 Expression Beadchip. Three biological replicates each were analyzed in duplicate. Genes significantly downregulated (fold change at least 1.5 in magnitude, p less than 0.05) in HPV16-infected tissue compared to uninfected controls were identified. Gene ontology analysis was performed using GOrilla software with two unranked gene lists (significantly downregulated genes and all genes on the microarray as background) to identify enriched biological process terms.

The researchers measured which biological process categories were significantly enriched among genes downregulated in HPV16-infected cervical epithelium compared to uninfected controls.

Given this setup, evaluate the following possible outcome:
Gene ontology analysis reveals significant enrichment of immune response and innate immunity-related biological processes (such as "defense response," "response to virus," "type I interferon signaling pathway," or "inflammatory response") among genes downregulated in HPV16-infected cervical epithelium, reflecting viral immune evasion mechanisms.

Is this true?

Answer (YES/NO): YES